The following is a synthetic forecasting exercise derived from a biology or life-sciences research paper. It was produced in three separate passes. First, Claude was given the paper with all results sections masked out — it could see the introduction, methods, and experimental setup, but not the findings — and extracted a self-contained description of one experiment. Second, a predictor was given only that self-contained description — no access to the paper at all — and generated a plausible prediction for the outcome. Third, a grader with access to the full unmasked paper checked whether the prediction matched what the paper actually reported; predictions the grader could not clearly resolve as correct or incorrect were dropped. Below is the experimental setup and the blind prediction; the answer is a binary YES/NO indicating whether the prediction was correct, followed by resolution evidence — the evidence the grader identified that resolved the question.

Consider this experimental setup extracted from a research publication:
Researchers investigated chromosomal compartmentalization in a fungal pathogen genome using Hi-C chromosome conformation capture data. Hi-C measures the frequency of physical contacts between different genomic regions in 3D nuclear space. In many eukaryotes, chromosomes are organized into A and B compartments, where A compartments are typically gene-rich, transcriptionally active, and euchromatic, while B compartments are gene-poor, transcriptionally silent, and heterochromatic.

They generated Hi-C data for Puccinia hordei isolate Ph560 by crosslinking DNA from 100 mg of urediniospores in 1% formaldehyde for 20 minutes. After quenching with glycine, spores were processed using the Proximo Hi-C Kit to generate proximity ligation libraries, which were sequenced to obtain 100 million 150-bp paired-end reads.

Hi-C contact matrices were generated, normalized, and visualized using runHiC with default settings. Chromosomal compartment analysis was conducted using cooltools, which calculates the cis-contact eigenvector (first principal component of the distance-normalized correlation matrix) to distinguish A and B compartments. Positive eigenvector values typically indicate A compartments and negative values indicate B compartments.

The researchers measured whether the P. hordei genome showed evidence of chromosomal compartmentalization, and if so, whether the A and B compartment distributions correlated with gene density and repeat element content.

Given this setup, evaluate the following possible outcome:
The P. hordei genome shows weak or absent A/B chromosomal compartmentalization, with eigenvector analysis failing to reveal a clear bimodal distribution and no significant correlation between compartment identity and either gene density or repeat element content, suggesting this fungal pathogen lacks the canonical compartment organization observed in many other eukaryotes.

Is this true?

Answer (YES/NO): NO